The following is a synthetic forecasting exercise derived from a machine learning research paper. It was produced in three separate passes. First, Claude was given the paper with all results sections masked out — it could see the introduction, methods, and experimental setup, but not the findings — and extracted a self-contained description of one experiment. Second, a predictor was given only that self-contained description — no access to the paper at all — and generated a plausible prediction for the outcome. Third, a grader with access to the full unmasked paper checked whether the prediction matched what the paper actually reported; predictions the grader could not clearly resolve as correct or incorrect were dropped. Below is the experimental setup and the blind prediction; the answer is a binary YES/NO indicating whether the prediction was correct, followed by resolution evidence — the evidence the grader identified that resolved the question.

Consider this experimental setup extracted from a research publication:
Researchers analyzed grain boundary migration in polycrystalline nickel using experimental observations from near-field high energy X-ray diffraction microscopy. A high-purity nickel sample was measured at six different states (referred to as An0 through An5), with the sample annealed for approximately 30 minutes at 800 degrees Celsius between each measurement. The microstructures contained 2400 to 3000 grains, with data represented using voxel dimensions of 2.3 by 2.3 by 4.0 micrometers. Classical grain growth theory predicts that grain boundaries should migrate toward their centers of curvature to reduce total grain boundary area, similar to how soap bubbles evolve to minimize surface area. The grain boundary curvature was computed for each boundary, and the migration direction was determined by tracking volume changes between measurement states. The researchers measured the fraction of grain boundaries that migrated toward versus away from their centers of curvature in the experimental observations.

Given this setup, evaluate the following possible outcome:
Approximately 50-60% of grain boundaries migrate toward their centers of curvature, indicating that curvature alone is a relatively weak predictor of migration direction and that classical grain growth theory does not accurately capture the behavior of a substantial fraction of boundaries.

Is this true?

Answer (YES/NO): YES